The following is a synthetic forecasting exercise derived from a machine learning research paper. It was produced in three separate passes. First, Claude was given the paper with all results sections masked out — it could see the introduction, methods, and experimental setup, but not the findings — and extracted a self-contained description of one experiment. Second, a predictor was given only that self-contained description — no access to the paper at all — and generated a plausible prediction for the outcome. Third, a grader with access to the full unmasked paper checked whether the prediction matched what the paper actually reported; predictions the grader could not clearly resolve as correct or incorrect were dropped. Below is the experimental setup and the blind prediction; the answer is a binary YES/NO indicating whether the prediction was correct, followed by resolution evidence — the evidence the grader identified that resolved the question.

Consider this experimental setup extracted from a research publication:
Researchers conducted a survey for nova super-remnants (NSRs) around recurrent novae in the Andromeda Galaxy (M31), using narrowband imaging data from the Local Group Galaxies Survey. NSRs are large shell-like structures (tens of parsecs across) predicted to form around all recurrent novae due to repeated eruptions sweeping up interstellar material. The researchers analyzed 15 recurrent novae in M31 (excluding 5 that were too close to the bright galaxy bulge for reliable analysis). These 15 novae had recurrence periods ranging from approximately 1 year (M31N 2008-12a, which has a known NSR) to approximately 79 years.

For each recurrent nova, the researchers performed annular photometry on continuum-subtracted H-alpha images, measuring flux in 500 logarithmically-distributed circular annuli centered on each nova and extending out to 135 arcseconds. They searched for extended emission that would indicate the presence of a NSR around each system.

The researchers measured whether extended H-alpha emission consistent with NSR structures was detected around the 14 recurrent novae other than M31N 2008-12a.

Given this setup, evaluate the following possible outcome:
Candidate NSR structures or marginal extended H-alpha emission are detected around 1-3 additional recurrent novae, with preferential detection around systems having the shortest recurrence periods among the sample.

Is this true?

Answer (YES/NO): NO